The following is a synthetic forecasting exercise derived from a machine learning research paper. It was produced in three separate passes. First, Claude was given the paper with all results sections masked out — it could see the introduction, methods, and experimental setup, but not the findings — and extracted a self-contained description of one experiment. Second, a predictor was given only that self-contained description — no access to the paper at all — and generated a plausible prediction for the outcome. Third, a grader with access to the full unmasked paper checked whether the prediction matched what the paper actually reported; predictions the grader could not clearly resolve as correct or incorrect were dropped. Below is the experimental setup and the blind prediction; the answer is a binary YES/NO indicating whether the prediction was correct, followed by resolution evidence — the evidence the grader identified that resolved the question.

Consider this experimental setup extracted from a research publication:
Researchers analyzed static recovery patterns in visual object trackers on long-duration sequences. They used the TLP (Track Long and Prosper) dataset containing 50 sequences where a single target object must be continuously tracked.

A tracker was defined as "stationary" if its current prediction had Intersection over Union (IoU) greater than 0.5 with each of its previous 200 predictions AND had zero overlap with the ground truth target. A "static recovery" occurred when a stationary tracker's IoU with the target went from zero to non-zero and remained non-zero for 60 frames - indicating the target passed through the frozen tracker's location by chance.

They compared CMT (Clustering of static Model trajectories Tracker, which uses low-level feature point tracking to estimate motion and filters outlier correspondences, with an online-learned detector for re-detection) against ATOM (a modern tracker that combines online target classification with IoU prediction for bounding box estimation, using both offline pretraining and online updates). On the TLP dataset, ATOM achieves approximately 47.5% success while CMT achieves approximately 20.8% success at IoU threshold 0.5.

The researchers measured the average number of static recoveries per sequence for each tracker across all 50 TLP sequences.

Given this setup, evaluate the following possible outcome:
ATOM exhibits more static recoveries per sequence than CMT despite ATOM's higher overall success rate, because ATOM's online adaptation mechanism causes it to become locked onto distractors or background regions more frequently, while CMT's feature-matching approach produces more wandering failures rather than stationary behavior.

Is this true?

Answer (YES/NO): NO